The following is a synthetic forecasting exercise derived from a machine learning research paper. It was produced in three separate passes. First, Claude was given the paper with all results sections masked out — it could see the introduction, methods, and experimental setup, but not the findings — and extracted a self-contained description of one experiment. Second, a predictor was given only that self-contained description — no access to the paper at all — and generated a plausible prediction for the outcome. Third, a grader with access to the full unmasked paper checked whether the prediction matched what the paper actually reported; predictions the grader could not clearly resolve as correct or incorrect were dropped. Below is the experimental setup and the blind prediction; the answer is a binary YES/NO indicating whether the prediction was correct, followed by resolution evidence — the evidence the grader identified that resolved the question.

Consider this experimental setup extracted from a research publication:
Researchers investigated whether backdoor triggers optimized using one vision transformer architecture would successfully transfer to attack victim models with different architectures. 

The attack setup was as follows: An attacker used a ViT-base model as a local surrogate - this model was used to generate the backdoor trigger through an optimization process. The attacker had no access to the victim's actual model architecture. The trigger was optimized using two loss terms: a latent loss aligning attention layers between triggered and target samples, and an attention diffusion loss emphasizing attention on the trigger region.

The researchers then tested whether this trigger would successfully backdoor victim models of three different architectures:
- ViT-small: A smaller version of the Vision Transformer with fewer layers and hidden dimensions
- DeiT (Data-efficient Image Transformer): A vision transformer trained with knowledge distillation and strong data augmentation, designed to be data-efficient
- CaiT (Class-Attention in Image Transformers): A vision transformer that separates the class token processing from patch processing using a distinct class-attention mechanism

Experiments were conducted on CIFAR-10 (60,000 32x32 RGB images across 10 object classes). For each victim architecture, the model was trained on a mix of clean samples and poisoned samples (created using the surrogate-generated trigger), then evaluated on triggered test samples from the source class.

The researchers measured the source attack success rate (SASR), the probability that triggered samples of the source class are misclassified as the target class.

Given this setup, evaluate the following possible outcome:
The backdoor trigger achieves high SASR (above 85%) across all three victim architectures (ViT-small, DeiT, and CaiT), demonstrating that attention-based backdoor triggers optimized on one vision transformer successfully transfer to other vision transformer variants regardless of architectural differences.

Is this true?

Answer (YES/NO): NO